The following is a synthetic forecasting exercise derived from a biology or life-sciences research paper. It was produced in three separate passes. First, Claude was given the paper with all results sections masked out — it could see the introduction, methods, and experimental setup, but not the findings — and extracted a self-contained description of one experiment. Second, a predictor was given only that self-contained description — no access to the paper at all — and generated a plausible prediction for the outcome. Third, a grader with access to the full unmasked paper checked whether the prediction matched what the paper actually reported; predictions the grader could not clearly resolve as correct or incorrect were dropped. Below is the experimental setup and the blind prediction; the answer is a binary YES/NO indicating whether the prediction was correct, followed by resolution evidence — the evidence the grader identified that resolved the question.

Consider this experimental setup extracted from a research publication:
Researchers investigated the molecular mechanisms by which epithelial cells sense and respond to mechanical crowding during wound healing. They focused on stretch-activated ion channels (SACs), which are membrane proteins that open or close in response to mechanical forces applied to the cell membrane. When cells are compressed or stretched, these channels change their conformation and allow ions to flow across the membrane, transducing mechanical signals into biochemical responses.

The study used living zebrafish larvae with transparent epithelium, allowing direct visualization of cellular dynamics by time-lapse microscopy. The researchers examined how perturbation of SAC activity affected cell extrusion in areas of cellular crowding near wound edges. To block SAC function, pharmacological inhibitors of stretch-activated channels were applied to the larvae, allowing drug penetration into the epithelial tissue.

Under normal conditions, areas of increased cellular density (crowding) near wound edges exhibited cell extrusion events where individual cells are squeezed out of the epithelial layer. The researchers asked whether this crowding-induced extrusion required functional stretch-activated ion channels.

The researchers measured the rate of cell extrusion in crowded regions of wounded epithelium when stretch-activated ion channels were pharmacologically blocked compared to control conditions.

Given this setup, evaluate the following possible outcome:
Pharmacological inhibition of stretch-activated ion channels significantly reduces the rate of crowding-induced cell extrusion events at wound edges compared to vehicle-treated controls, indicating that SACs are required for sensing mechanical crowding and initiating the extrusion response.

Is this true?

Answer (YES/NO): YES